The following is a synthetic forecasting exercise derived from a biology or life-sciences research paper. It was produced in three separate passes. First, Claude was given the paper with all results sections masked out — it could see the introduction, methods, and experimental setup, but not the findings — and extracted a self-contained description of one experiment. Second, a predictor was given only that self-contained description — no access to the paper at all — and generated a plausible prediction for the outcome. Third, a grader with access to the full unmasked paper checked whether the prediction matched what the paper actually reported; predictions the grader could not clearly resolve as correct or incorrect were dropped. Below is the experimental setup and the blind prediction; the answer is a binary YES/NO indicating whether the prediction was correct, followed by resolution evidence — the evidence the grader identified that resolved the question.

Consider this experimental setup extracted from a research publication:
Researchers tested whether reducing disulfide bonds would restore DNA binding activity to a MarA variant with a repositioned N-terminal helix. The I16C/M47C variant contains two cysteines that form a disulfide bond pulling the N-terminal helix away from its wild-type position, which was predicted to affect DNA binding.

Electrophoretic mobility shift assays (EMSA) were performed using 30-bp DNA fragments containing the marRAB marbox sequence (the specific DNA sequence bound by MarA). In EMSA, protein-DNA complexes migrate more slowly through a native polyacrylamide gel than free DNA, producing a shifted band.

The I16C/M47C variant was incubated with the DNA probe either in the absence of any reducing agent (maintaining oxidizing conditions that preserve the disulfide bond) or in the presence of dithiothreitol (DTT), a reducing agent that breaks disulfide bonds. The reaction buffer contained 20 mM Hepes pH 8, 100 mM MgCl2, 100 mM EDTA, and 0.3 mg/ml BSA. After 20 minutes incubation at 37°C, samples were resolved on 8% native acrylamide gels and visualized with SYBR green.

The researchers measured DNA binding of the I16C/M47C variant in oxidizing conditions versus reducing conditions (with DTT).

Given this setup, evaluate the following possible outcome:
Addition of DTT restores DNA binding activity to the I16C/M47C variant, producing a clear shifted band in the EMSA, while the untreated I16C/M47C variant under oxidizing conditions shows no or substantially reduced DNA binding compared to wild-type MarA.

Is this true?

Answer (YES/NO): YES